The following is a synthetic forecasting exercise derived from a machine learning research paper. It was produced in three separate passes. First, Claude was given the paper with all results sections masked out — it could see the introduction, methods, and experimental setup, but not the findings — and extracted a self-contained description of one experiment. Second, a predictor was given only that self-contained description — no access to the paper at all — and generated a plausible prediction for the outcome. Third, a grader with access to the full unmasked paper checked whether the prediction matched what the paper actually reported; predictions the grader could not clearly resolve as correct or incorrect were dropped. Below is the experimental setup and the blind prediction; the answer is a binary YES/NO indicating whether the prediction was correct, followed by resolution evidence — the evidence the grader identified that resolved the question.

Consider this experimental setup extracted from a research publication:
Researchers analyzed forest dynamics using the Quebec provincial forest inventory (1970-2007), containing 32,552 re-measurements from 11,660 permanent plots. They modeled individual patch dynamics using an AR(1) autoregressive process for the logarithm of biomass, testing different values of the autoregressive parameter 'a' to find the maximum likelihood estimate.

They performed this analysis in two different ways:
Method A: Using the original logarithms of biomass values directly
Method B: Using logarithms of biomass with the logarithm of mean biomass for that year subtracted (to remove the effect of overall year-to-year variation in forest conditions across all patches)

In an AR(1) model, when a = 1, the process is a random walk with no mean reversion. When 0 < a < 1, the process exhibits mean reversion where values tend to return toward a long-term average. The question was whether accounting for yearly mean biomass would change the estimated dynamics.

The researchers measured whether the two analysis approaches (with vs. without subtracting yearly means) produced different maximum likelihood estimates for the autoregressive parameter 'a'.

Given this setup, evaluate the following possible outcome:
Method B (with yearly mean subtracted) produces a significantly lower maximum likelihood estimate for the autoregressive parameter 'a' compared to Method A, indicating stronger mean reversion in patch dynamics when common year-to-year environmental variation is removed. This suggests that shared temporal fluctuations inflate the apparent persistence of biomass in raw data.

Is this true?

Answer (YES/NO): NO